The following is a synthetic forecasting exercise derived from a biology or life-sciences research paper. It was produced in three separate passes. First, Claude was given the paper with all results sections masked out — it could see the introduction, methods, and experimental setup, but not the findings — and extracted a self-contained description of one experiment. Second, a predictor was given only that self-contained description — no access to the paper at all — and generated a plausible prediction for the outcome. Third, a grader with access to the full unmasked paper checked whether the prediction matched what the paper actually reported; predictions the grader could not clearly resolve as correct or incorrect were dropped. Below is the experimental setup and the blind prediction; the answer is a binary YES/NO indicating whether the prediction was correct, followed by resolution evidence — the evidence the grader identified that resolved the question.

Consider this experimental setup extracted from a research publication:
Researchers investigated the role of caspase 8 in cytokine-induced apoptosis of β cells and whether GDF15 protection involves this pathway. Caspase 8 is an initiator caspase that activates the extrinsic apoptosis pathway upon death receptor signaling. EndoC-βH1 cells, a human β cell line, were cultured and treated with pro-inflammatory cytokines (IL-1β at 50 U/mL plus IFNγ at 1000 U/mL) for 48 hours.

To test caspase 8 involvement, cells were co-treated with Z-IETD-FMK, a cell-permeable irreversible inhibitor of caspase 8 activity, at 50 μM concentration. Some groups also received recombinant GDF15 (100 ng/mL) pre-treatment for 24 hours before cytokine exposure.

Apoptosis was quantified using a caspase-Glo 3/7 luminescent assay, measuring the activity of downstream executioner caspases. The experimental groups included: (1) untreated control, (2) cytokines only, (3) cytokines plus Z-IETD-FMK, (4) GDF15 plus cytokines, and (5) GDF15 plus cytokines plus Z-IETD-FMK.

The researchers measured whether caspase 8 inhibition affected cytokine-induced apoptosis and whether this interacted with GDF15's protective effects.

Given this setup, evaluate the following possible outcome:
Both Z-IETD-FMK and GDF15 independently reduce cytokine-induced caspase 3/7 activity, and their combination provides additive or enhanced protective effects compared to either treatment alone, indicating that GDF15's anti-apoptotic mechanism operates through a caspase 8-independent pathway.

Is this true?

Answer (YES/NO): NO